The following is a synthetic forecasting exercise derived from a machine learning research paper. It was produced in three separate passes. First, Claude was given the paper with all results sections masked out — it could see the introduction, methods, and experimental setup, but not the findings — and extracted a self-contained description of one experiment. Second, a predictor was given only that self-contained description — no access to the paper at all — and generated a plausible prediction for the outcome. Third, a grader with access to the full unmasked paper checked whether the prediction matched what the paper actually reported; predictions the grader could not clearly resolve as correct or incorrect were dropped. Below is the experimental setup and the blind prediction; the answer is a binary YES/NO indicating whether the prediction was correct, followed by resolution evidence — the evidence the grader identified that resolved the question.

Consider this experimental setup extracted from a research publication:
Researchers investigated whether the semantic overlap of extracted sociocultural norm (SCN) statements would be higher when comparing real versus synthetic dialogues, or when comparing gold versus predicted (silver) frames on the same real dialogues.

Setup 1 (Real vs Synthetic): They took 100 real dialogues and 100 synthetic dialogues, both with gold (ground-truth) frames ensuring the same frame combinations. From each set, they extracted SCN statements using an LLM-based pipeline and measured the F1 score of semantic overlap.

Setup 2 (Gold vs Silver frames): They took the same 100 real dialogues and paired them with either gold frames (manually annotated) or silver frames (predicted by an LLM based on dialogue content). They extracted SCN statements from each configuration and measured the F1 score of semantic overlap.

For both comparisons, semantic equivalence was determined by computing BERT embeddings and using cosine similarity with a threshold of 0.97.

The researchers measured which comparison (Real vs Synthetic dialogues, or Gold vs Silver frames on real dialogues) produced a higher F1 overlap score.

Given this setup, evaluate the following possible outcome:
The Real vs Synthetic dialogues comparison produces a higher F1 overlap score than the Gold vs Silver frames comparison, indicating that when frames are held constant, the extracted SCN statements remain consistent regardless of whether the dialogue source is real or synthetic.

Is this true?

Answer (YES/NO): NO